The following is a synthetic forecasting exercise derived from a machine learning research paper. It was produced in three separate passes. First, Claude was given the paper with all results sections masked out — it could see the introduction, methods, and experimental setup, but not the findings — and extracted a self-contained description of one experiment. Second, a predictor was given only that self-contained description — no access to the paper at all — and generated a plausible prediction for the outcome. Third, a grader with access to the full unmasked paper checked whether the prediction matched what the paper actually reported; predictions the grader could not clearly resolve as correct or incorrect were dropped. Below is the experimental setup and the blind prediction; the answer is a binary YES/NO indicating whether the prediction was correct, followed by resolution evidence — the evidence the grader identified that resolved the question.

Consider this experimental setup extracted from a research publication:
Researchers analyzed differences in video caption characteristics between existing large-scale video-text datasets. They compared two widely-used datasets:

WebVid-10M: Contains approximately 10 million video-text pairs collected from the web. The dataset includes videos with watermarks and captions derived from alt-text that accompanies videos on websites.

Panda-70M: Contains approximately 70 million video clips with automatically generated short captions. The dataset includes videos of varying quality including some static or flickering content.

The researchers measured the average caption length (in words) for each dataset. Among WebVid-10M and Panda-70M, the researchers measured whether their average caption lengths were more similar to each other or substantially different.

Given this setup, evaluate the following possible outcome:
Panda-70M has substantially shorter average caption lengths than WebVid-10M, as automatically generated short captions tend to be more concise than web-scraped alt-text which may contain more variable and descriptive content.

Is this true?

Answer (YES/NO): NO